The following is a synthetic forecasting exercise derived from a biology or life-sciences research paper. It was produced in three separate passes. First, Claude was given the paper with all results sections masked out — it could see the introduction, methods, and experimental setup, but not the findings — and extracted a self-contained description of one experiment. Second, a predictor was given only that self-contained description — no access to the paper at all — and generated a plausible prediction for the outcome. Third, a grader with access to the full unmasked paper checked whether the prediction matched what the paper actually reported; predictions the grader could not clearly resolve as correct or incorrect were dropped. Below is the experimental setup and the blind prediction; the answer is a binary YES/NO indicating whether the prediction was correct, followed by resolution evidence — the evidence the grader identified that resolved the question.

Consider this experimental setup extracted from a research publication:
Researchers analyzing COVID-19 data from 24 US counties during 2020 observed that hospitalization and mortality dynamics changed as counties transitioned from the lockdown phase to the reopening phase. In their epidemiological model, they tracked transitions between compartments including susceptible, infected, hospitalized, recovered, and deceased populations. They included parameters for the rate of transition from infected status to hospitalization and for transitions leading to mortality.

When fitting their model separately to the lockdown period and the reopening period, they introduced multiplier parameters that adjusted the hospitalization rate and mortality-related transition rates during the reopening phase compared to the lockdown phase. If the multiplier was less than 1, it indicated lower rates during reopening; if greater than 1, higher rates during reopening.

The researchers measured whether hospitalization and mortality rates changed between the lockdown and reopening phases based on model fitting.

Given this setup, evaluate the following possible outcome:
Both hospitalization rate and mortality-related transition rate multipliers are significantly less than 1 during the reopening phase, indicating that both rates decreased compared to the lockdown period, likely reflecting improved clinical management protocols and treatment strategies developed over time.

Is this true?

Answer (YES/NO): YES